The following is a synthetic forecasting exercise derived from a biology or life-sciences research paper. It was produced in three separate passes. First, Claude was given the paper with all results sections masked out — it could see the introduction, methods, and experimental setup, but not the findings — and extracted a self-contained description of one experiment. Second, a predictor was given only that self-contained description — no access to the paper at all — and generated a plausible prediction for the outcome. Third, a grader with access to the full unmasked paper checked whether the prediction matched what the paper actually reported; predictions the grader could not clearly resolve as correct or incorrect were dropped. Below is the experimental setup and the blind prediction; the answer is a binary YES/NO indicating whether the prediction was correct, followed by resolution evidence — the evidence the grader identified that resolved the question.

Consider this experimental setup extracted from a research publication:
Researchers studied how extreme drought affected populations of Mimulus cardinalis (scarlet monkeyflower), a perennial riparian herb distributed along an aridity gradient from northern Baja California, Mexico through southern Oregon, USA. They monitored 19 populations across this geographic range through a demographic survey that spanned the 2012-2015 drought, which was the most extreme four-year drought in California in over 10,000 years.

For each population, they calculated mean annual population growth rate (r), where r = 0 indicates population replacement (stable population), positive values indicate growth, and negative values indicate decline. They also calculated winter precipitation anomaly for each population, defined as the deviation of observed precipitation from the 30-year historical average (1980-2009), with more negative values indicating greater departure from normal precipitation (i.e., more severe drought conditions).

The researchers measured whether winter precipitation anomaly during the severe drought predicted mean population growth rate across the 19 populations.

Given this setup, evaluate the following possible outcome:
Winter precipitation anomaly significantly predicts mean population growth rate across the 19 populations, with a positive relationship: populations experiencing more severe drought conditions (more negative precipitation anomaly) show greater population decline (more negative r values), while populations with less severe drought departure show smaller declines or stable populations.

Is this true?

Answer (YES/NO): YES